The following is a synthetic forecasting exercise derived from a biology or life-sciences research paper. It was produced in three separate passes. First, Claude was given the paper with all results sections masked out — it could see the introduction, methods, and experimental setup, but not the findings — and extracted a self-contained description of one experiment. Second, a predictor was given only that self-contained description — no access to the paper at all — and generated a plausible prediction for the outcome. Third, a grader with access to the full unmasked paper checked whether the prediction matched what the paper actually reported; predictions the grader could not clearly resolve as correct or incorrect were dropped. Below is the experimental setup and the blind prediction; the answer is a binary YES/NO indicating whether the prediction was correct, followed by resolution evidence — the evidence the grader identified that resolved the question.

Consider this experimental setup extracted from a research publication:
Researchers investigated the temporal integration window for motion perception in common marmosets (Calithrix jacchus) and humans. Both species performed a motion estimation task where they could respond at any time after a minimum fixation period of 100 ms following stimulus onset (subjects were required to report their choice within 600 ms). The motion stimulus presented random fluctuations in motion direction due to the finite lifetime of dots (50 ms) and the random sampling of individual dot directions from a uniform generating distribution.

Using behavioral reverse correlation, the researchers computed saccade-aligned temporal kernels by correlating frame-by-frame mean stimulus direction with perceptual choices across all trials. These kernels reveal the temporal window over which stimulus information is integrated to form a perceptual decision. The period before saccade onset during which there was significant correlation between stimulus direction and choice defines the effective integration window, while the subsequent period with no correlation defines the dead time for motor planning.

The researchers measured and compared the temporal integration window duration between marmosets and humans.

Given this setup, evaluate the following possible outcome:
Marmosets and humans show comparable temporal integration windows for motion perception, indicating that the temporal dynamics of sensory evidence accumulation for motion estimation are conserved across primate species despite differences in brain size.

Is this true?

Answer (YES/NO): YES